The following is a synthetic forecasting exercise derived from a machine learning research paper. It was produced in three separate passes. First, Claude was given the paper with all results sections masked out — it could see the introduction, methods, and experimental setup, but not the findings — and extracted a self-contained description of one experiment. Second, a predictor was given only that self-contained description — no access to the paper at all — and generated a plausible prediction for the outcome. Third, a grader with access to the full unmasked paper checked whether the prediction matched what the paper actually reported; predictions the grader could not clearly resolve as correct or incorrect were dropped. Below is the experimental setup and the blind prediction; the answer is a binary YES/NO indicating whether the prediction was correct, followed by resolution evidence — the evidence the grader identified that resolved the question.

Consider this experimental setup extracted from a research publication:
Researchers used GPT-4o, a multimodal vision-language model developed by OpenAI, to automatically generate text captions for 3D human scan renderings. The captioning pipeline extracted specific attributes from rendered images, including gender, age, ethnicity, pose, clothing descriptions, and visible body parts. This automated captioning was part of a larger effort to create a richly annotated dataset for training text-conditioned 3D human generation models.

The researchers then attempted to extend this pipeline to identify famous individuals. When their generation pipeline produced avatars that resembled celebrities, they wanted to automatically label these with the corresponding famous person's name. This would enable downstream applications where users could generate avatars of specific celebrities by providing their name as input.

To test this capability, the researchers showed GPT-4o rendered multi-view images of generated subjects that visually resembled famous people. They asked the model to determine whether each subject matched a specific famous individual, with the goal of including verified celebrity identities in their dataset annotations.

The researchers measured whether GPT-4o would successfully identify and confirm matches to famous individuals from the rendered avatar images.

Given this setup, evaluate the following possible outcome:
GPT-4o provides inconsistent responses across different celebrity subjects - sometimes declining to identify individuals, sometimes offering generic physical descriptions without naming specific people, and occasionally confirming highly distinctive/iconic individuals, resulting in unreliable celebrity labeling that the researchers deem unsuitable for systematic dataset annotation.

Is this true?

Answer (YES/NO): NO